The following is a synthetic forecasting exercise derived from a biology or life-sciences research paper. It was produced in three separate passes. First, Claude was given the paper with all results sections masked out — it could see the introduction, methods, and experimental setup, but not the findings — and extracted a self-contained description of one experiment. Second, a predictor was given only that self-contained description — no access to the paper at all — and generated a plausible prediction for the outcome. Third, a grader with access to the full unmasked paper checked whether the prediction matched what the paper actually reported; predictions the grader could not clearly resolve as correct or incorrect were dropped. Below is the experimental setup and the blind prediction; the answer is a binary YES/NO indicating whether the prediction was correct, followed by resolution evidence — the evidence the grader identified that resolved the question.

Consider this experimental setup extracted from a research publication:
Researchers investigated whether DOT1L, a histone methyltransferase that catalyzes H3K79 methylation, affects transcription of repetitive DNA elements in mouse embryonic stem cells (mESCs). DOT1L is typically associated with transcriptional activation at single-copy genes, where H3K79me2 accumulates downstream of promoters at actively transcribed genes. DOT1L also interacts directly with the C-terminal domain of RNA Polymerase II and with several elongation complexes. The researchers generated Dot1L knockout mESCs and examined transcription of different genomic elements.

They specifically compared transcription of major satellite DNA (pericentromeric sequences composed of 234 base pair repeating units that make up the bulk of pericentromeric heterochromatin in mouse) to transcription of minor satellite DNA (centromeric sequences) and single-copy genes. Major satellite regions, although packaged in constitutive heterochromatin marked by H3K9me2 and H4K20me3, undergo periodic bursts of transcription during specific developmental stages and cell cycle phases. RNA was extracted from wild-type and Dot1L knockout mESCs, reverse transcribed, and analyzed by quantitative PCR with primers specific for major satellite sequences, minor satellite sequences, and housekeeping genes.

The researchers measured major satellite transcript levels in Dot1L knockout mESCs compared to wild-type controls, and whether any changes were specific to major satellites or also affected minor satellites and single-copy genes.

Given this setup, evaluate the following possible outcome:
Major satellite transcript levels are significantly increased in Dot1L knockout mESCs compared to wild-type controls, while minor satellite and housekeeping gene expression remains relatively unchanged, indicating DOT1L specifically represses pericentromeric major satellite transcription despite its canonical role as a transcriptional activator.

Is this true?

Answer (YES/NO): NO